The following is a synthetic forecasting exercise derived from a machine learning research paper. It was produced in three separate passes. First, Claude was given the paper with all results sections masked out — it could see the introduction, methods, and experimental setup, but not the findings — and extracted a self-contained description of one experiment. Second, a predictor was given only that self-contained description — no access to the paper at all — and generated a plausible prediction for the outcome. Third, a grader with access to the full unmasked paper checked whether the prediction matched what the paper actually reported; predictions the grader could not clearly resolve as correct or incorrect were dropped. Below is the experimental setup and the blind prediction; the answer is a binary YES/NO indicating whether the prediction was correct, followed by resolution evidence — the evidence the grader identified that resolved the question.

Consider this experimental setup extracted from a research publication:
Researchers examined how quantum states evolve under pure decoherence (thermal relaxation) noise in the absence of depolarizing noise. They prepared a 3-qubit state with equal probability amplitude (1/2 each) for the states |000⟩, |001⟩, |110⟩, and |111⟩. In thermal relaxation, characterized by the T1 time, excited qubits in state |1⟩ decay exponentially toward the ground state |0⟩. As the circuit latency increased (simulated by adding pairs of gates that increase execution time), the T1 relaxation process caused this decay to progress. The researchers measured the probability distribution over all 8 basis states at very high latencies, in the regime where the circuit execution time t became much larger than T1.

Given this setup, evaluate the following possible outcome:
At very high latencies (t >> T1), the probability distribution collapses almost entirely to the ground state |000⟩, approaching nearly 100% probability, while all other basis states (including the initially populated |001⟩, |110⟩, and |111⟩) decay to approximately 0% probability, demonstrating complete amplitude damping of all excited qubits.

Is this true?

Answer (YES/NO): YES